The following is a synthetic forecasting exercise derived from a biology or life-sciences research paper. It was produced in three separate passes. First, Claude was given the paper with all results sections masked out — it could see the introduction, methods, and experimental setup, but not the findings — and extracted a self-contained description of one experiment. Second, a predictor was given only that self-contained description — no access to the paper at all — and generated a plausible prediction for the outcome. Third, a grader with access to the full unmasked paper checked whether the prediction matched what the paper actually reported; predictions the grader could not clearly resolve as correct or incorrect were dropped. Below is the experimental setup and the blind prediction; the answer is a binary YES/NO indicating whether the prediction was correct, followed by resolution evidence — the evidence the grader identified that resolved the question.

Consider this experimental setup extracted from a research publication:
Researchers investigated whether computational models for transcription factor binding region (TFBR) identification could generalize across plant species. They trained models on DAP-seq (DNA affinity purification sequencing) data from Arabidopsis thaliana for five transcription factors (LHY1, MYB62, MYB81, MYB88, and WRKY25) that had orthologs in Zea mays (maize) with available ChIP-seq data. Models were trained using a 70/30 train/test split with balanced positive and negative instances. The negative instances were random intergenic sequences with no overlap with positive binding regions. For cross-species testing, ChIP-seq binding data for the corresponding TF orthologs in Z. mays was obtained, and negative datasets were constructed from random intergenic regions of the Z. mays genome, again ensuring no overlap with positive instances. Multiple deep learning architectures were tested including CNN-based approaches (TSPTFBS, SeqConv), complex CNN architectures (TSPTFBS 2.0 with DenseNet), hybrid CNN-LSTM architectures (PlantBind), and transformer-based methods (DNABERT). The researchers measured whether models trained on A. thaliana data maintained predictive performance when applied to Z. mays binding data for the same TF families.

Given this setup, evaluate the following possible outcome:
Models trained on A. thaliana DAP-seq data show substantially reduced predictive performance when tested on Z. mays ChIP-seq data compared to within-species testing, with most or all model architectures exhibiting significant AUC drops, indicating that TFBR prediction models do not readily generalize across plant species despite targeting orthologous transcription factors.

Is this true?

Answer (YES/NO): YES